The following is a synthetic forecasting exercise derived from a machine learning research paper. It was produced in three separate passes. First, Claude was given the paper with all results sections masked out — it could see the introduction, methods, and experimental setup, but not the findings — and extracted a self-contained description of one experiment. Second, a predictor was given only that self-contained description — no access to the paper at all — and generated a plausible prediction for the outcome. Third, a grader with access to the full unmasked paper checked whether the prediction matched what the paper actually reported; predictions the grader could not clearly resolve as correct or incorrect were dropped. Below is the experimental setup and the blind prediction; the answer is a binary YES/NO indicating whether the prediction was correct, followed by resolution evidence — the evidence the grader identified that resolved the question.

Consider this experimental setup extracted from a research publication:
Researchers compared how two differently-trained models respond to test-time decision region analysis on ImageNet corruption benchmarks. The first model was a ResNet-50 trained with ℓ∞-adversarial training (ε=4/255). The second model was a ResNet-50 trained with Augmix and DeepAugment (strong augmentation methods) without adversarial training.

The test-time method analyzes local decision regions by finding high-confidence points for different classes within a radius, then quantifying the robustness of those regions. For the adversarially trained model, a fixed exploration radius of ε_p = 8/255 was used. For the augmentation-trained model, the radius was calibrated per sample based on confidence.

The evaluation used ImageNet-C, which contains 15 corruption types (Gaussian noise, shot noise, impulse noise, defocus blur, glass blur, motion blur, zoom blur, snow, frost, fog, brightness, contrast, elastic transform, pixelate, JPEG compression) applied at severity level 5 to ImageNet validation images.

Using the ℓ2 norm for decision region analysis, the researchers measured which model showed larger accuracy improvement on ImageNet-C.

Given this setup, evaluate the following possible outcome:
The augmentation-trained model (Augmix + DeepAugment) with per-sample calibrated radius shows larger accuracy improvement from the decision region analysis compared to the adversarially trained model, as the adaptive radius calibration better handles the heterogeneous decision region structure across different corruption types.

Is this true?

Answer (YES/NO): YES